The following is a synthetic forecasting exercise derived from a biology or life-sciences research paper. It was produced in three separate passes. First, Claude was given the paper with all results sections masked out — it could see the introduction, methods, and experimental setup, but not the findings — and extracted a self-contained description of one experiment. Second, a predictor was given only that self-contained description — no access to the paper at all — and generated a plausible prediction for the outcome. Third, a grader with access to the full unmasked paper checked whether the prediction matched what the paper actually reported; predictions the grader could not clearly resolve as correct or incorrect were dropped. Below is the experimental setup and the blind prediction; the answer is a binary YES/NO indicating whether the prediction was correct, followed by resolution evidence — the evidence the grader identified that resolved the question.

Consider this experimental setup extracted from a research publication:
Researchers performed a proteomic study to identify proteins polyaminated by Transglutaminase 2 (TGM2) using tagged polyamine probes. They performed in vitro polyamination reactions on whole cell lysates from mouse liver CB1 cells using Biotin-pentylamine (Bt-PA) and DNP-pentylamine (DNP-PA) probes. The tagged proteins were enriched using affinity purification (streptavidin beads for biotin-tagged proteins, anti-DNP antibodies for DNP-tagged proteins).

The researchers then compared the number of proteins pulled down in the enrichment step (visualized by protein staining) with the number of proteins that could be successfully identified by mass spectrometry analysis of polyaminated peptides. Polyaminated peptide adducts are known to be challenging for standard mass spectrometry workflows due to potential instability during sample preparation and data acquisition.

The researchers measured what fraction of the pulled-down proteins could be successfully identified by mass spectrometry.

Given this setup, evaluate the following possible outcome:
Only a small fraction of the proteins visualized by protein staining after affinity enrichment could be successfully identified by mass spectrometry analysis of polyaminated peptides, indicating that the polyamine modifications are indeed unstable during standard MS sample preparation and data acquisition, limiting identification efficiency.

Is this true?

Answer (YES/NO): YES